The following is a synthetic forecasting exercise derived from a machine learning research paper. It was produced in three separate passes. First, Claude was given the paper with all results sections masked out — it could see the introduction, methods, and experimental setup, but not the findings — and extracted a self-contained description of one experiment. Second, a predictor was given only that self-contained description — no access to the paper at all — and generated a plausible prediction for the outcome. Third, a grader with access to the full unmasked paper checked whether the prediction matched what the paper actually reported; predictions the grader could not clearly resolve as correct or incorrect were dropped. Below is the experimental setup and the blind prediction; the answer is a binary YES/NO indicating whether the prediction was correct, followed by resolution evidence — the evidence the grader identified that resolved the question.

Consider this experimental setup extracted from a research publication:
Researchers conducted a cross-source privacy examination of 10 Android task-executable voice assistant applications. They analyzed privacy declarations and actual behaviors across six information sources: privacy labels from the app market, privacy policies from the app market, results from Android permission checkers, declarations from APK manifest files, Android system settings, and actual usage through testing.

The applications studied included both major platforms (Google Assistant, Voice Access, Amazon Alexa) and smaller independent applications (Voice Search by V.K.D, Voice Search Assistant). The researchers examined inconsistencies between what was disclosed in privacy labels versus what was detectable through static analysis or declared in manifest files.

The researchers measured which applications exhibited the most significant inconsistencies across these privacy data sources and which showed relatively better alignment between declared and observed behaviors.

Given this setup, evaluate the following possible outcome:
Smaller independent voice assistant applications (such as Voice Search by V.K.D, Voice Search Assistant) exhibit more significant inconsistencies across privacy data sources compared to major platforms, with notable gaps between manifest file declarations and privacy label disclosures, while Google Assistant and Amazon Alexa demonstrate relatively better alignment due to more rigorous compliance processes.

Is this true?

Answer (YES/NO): NO